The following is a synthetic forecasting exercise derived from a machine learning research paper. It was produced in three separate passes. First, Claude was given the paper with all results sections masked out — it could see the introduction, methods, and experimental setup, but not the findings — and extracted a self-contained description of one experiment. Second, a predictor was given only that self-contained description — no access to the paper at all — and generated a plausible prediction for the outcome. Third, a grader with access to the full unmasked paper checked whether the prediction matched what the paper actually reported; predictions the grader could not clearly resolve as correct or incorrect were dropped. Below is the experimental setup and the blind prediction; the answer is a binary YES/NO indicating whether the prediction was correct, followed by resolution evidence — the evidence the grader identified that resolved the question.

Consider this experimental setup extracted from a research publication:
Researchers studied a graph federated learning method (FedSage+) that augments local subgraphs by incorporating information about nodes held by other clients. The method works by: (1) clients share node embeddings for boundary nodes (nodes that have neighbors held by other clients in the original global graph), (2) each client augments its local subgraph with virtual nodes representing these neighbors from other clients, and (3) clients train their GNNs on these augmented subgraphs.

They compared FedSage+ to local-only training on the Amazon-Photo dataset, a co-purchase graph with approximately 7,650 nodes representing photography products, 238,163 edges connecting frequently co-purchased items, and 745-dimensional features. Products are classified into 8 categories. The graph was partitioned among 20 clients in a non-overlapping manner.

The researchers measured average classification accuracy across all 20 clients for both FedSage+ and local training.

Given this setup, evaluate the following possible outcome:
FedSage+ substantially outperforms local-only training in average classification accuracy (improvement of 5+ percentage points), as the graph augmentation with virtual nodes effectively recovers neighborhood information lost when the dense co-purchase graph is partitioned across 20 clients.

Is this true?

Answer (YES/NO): NO